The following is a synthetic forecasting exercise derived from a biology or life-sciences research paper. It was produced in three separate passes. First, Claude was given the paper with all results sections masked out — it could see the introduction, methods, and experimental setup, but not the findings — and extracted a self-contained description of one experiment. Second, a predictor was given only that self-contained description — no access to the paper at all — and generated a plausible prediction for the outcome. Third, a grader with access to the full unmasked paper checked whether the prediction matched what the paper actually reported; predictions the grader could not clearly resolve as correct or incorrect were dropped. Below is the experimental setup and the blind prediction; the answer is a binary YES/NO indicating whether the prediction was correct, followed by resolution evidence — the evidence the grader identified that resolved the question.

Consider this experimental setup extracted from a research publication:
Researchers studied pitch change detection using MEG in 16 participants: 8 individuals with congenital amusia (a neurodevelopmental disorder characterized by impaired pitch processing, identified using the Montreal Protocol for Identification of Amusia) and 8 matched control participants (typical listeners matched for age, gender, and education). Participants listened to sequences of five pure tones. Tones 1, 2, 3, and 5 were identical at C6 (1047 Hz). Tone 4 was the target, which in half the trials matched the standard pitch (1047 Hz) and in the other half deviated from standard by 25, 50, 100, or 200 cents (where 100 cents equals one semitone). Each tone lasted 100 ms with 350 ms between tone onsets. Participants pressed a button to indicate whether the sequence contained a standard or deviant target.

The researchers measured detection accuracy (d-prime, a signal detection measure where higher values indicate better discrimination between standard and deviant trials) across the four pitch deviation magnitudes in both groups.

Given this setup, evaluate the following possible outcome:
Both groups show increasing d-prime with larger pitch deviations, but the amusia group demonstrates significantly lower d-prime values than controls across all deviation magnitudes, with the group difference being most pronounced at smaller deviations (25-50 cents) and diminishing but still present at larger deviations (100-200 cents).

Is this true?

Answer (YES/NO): NO